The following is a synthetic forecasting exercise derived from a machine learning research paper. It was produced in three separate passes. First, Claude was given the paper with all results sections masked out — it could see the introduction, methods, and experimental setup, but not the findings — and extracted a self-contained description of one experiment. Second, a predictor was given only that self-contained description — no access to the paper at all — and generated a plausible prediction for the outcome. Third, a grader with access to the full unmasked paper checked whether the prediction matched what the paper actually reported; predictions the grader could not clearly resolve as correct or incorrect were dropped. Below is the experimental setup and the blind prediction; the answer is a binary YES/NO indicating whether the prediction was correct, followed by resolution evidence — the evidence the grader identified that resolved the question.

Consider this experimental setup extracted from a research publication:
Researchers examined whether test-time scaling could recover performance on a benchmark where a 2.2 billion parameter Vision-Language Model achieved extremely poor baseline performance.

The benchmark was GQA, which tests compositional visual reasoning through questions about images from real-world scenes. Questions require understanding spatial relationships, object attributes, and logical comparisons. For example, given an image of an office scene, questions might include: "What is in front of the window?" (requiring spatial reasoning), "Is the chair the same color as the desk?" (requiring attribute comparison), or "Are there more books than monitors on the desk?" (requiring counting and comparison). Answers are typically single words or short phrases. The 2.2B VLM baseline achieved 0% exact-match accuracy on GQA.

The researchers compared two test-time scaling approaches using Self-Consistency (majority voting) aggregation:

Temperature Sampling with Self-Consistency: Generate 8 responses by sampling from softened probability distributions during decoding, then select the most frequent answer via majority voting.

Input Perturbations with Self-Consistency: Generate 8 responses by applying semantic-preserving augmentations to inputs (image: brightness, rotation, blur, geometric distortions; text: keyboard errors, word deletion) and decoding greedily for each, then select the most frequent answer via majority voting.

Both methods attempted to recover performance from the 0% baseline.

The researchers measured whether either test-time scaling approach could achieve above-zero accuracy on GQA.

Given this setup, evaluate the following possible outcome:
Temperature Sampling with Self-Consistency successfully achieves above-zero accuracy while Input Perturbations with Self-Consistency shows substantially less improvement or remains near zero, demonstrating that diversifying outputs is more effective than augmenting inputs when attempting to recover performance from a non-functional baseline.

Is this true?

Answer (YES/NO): NO